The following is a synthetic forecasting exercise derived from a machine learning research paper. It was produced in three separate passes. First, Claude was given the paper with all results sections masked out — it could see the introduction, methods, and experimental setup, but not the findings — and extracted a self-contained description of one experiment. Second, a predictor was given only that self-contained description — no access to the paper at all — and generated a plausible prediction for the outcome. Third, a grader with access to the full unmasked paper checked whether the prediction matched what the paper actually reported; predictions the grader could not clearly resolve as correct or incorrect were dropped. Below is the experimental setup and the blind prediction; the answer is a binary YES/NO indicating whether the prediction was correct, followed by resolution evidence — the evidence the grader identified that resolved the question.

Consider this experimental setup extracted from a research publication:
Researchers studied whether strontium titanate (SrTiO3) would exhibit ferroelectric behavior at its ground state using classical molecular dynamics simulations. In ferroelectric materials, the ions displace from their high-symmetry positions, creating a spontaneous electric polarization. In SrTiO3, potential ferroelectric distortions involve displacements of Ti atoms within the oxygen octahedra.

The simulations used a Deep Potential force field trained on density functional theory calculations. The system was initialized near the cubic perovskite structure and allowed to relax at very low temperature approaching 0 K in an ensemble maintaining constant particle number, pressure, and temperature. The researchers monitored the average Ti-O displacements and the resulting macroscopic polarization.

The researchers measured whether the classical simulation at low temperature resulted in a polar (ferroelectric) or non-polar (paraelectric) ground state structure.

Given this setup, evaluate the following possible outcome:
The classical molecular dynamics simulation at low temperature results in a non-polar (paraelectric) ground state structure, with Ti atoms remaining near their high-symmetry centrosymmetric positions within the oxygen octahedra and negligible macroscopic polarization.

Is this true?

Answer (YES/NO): NO